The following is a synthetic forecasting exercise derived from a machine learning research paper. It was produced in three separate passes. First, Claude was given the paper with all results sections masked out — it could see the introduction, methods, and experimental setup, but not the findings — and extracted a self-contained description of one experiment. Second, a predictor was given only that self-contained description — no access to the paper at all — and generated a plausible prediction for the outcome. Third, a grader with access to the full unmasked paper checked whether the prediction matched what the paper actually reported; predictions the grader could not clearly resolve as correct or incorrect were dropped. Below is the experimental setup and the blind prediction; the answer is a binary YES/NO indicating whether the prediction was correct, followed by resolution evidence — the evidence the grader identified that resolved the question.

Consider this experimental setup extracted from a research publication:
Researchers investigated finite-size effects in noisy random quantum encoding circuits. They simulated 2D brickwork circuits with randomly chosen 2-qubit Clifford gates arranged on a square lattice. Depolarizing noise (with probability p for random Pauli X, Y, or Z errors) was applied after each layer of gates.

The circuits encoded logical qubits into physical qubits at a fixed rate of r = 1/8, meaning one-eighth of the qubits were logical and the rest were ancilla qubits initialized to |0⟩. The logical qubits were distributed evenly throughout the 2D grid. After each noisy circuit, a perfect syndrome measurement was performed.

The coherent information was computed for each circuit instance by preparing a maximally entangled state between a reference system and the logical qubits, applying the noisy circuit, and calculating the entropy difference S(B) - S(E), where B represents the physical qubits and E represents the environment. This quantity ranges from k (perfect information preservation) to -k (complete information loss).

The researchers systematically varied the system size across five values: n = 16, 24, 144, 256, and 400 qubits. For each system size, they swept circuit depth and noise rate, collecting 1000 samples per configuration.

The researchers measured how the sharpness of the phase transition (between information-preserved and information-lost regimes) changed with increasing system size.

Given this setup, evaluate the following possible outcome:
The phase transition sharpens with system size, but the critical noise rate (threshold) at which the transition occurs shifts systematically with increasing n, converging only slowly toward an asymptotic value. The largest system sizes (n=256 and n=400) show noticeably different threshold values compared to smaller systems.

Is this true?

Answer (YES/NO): NO